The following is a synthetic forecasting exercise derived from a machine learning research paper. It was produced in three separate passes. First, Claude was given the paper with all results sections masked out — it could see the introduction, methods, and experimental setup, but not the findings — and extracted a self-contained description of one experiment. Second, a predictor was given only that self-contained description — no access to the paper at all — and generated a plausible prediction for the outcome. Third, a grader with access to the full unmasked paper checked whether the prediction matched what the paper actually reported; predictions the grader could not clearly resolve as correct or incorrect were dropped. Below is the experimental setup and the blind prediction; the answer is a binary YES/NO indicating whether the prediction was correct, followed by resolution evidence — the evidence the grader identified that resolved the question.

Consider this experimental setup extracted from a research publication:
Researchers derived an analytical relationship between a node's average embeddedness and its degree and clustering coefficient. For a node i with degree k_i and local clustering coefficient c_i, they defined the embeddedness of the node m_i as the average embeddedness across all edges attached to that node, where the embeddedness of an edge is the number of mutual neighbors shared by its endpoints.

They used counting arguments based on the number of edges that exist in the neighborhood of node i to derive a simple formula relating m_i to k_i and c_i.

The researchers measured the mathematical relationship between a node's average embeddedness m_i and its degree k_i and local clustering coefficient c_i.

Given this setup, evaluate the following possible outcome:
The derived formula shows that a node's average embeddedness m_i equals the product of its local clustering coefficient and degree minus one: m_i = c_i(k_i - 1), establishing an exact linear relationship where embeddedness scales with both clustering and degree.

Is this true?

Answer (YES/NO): YES